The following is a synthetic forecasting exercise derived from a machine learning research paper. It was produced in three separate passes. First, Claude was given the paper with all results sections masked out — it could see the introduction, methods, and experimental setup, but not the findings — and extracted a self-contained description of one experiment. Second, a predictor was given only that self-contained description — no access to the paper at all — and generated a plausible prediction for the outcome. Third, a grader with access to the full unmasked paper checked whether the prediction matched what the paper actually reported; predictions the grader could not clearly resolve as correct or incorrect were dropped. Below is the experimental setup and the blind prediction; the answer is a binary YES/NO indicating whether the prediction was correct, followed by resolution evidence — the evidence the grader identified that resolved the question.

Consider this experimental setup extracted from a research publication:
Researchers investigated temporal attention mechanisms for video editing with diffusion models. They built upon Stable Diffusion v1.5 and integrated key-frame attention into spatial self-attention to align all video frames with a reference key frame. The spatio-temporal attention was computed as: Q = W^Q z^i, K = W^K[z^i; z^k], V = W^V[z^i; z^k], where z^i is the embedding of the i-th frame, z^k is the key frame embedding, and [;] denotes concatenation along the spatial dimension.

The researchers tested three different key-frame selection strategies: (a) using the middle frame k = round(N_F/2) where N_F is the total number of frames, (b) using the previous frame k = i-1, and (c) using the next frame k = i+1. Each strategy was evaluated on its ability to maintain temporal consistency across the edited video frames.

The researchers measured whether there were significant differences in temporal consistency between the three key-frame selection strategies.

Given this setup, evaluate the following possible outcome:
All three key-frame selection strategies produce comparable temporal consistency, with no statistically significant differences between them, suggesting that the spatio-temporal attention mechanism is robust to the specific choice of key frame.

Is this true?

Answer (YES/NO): YES